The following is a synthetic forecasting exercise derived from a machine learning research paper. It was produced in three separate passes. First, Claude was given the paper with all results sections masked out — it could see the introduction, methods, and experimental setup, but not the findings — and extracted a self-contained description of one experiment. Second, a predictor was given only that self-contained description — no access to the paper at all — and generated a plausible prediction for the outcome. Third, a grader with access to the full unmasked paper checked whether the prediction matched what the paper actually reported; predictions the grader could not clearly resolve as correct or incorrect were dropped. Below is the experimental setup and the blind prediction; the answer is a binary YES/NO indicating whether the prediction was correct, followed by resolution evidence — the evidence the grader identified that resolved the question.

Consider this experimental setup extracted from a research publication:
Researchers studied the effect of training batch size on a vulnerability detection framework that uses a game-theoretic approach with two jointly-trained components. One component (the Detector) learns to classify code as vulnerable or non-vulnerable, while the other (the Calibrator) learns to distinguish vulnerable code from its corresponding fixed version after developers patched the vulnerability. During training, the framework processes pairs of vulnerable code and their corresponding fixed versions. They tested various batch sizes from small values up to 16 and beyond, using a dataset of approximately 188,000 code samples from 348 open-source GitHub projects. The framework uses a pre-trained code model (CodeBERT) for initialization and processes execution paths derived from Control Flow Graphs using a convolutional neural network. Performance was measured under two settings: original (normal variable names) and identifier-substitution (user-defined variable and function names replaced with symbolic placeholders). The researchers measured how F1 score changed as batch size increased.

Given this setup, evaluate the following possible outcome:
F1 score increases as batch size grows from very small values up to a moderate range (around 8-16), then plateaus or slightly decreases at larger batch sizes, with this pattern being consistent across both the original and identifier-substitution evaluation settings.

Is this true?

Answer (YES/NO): YES